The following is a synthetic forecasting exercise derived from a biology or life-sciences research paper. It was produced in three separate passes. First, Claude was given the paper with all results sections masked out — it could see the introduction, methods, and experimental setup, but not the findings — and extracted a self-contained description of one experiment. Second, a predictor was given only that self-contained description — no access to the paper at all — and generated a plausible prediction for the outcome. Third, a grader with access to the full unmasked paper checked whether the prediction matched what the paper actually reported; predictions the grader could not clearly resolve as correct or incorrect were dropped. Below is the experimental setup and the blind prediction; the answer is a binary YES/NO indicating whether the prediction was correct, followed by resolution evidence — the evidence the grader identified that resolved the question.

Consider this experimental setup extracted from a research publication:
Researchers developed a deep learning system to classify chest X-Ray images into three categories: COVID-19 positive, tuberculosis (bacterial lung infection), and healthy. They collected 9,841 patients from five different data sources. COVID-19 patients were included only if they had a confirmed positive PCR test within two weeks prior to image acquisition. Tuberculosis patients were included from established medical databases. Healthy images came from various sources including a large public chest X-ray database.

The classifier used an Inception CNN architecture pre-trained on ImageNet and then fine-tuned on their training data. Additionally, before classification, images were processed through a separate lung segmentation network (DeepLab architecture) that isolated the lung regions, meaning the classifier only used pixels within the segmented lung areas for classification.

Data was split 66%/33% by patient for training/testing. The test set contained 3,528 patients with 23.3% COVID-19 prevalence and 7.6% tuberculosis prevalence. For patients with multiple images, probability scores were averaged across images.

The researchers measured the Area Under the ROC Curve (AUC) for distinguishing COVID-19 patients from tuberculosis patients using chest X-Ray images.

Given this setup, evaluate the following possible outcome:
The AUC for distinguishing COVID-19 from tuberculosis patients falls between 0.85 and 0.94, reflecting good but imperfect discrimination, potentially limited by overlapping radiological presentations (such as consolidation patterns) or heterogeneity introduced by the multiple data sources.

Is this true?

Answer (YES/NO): NO